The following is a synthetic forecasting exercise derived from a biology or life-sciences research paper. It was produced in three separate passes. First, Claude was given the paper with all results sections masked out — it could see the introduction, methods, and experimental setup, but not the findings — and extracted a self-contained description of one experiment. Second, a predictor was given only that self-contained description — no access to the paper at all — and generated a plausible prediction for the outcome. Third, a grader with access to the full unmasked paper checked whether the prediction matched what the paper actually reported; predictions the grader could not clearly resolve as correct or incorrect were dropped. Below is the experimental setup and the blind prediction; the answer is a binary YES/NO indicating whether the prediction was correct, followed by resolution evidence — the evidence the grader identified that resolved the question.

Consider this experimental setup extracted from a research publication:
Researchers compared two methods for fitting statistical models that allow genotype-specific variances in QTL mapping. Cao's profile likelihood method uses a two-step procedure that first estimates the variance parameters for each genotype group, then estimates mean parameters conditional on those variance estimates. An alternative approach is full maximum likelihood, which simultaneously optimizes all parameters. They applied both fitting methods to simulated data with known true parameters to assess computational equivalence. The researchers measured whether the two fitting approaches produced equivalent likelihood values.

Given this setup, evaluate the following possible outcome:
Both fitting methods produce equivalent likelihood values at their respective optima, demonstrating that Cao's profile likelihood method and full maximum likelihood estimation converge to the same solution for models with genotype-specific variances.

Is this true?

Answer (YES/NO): YES